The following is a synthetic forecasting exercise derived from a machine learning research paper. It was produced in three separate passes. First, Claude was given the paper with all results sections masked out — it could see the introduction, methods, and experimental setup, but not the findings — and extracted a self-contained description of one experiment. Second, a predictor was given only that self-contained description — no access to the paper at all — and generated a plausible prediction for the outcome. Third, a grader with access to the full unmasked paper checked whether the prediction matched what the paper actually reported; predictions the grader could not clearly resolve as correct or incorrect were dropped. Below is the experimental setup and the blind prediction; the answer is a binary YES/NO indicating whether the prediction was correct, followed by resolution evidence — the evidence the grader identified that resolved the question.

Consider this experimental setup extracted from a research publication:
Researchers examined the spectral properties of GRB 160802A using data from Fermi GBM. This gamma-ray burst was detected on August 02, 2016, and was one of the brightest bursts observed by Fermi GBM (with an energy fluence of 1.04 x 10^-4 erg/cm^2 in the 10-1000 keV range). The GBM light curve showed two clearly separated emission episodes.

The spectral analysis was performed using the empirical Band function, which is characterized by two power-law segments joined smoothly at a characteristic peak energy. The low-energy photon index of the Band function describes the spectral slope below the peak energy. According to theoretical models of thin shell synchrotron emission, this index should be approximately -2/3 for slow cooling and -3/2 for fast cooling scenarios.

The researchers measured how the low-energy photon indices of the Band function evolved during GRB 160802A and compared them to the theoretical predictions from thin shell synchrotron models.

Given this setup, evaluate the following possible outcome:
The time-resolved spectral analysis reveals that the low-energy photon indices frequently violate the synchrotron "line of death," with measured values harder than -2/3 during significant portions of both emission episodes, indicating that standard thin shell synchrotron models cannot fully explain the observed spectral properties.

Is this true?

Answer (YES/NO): NO